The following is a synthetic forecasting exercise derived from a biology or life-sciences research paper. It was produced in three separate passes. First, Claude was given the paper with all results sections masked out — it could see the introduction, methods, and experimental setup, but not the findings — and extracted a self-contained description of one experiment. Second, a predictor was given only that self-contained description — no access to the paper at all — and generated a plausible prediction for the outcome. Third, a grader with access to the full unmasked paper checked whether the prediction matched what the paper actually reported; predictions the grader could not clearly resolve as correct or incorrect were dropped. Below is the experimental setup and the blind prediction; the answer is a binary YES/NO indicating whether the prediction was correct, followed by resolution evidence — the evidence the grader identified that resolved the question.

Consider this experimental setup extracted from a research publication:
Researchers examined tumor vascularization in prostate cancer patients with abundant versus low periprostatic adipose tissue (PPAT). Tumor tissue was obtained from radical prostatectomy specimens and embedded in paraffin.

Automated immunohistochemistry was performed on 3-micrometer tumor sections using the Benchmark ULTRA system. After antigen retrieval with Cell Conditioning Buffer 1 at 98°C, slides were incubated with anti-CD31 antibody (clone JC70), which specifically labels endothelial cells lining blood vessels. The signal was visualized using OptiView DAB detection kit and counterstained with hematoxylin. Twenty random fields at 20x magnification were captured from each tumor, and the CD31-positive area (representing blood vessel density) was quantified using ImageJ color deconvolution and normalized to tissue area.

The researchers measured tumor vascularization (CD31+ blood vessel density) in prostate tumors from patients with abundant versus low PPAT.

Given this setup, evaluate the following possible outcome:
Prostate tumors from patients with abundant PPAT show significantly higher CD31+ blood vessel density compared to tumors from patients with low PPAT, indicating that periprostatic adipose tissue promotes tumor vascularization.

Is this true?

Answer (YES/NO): YES